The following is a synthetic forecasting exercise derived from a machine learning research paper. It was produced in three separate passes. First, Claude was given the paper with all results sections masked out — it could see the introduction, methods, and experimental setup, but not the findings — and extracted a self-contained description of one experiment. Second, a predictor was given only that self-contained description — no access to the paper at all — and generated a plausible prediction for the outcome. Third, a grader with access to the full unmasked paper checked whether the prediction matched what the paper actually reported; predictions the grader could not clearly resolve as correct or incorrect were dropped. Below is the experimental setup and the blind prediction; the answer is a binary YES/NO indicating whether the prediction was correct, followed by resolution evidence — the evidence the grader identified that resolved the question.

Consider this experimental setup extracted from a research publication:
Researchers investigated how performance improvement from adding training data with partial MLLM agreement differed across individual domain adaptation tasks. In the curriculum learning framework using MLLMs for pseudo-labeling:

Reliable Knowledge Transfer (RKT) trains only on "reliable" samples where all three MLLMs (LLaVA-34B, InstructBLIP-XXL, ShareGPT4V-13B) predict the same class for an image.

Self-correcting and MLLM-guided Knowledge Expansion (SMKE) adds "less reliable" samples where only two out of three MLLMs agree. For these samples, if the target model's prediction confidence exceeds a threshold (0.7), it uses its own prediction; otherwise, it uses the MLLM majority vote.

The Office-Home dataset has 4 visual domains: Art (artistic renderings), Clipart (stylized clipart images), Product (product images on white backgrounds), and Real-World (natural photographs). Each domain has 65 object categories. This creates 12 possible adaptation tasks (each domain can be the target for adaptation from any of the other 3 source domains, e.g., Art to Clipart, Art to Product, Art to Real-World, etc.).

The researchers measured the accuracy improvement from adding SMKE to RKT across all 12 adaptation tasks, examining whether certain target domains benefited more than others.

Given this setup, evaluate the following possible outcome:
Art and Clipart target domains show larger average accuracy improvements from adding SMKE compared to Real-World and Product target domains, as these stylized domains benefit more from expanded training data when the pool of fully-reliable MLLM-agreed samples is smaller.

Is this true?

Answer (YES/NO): NO